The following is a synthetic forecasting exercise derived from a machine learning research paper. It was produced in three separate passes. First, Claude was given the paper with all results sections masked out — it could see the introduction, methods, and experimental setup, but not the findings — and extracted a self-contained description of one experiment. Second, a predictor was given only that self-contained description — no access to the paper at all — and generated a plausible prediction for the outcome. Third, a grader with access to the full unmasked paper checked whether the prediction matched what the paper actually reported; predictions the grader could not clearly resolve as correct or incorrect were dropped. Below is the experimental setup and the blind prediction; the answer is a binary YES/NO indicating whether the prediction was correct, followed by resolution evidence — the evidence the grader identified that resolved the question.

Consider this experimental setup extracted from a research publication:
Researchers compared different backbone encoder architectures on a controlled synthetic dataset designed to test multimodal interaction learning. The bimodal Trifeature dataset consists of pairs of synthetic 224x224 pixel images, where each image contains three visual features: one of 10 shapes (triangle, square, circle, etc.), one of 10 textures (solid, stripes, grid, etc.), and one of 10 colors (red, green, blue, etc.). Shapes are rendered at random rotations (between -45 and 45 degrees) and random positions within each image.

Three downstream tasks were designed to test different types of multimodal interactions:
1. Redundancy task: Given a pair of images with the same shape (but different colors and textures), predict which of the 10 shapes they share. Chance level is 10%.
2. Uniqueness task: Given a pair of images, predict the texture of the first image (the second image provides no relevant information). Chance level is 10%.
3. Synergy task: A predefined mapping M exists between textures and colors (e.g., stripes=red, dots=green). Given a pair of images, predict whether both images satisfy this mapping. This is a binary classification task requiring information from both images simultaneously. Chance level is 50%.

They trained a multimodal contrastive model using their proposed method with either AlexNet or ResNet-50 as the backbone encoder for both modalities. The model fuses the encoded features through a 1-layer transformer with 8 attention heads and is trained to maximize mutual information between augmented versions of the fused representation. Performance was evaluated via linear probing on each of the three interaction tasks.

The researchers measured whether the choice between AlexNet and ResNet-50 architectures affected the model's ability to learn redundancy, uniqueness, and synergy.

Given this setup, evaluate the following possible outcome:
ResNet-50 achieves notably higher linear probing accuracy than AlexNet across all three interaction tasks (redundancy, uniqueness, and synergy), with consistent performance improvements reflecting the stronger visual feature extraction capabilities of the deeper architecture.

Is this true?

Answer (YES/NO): NO